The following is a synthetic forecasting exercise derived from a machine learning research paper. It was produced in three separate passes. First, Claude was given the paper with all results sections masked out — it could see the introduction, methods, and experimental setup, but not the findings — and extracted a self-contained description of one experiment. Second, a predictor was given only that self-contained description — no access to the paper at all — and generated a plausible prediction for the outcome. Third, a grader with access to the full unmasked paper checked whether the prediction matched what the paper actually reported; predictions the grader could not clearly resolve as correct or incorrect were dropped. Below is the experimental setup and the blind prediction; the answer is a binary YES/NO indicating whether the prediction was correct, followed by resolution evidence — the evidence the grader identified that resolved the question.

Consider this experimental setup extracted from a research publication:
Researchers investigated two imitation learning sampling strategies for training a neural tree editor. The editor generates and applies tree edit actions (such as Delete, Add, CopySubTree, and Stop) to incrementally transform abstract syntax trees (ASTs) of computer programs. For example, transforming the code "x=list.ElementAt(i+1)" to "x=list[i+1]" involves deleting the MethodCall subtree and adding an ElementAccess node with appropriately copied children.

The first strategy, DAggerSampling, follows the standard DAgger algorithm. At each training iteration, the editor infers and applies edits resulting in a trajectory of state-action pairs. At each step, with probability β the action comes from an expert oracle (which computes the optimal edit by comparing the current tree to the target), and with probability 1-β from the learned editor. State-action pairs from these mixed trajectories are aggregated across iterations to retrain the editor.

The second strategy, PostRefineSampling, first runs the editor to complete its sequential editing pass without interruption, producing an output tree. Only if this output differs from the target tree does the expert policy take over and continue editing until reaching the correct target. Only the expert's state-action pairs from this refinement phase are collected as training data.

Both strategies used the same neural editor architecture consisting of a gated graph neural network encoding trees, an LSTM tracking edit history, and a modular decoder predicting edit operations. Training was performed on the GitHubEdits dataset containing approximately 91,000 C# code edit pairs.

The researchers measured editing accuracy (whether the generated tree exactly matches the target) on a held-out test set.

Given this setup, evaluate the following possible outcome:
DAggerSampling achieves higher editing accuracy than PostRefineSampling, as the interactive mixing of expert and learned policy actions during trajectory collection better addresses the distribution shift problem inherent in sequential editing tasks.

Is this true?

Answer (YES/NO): NO